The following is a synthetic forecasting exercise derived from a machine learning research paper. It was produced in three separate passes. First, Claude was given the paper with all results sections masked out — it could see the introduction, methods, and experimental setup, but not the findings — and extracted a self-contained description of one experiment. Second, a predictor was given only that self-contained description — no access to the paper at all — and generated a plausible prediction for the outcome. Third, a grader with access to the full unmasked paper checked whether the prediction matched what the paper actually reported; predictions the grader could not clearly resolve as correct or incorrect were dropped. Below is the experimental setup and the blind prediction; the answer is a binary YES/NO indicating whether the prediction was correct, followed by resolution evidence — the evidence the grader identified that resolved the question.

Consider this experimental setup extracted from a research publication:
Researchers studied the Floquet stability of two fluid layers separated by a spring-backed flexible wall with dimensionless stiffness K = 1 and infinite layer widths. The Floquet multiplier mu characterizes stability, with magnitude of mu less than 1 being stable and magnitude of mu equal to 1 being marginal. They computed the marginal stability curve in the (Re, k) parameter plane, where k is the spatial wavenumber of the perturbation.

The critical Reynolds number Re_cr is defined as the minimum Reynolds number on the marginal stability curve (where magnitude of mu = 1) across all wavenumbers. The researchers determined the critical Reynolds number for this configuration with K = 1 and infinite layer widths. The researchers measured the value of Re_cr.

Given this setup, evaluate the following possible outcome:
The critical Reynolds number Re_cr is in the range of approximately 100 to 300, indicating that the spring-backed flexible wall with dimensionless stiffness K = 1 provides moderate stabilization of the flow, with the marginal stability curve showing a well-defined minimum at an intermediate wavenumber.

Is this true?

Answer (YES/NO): NO